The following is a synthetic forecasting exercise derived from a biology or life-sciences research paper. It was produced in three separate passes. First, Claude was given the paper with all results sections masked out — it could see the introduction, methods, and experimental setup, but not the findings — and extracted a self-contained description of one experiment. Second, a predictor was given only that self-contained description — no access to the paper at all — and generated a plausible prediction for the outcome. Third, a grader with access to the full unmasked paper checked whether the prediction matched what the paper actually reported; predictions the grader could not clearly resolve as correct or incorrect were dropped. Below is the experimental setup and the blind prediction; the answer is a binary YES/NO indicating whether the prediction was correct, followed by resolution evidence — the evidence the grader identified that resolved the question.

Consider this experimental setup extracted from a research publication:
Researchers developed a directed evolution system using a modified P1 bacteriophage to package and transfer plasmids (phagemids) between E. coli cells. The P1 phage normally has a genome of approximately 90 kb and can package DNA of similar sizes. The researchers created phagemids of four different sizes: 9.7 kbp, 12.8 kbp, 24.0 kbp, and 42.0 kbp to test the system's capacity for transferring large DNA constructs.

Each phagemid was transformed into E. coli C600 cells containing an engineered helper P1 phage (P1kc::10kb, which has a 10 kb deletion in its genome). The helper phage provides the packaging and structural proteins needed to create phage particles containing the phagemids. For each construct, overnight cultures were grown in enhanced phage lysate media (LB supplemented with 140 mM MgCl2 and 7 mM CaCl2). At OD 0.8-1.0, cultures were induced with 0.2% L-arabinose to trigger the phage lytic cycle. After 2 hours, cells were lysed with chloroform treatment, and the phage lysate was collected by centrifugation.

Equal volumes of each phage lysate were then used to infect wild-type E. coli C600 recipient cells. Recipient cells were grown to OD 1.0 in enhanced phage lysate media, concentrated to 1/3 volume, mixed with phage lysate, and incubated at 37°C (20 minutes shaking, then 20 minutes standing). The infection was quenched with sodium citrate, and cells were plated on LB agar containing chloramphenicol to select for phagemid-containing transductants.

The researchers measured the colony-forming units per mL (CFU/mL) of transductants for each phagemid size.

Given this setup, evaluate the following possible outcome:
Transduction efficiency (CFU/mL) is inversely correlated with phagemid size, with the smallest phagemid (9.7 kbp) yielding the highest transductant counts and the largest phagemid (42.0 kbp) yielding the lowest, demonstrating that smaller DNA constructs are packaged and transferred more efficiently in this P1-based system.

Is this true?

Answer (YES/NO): NO